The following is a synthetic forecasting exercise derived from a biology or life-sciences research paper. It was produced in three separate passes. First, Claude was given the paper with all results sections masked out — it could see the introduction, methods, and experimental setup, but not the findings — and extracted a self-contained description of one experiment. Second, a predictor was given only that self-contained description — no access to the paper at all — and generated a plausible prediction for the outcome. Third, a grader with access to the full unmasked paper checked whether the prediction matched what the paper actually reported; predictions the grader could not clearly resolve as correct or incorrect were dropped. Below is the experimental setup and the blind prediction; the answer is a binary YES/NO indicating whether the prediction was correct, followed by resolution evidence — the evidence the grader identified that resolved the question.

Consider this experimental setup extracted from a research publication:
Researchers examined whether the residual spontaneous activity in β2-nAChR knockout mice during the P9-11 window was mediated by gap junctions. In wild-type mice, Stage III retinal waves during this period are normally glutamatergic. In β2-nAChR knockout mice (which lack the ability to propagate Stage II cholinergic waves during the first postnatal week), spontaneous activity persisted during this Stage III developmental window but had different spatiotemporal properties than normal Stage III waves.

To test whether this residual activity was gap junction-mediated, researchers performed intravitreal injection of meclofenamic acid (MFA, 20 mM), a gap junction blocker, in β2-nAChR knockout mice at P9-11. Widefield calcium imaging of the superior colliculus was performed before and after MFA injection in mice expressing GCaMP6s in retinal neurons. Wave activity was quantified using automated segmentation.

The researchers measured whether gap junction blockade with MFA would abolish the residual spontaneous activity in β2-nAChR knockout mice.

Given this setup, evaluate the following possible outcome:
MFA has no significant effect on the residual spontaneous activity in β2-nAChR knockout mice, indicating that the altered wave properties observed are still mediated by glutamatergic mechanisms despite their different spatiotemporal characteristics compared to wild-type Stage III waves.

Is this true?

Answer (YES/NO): NO